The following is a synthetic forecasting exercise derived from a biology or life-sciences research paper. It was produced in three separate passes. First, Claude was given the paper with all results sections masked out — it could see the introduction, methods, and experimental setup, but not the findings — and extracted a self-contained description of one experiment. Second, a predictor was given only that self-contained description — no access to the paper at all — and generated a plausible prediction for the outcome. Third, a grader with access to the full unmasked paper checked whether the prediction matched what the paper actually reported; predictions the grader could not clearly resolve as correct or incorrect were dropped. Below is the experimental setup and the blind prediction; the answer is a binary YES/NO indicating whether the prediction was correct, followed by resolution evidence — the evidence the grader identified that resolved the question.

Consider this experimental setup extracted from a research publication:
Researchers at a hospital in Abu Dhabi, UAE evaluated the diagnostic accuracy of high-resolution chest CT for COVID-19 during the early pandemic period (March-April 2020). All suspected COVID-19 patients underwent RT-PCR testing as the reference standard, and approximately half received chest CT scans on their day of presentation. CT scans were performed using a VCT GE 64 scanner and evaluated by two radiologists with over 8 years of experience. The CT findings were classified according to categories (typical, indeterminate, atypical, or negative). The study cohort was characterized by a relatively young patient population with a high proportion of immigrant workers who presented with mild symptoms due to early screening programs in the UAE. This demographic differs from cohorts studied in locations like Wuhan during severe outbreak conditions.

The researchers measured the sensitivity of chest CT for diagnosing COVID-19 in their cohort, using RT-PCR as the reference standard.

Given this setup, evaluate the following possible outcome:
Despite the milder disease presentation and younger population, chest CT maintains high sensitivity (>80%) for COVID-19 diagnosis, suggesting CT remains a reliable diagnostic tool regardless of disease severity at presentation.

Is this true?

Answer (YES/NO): NO